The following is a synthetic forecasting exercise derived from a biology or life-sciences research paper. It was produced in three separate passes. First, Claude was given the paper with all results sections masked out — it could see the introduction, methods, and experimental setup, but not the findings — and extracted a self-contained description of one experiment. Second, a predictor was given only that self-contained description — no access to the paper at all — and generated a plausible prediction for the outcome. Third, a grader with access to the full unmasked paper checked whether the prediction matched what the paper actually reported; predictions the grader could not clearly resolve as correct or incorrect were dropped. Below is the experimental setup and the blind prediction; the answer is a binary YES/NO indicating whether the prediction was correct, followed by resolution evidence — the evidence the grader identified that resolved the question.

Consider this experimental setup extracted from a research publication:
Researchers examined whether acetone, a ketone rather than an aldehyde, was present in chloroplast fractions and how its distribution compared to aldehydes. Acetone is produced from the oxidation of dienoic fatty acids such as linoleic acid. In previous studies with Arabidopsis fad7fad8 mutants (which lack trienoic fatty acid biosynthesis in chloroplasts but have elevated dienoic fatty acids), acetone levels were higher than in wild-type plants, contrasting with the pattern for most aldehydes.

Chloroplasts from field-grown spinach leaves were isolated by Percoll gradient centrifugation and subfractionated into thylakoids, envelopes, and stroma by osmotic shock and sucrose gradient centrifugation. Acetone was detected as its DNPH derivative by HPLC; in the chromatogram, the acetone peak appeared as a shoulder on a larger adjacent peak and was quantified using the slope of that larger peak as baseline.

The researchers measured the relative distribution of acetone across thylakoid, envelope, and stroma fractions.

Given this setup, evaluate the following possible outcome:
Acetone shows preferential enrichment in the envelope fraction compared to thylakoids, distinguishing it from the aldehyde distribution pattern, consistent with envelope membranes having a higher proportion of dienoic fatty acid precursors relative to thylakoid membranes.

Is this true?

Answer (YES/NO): YES